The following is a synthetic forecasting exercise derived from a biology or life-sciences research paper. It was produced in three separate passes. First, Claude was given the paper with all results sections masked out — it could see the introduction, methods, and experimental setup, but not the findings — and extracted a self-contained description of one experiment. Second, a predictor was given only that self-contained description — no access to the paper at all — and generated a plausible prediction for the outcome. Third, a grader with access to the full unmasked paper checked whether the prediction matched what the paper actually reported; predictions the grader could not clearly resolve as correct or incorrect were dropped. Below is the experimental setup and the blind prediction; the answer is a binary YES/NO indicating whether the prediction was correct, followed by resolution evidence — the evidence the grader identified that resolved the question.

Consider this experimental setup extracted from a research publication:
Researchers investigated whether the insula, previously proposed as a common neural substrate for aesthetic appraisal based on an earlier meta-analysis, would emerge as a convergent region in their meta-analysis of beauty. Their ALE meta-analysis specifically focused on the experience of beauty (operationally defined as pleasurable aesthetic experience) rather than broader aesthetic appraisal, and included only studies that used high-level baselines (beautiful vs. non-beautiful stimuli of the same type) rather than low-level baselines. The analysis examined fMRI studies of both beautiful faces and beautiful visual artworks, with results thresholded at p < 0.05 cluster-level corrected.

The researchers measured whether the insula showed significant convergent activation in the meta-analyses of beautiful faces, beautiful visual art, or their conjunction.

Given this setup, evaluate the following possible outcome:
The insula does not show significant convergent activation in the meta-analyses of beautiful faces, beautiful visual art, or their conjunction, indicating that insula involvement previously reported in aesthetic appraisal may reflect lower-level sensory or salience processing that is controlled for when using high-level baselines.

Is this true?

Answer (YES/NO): YES